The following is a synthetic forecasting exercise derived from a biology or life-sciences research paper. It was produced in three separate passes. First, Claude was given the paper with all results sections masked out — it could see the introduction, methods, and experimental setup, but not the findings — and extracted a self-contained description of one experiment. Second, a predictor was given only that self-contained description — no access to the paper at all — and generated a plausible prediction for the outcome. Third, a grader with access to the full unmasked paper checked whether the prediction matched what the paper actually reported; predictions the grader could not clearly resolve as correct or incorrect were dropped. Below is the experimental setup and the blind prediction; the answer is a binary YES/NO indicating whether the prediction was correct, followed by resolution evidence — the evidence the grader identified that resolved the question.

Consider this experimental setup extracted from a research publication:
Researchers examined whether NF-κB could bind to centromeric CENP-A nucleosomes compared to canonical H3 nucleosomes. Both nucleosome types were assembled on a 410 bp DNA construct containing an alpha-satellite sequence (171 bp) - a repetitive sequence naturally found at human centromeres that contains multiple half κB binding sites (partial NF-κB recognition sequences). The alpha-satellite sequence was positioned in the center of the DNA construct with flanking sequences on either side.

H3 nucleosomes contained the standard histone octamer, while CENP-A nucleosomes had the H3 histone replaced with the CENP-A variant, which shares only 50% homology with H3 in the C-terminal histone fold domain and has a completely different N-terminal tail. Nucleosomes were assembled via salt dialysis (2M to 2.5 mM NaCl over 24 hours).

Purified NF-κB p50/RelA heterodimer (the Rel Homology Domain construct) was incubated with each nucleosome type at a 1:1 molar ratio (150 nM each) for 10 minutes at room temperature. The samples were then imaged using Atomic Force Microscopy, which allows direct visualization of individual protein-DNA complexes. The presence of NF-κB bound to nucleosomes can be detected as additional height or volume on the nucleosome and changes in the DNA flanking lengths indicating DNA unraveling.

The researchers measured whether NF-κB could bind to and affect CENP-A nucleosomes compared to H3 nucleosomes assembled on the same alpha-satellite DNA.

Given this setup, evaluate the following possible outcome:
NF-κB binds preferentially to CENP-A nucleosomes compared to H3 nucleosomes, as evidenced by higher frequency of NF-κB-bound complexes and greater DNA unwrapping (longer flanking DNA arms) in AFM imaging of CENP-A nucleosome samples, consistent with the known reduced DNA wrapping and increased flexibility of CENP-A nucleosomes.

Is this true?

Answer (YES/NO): NO